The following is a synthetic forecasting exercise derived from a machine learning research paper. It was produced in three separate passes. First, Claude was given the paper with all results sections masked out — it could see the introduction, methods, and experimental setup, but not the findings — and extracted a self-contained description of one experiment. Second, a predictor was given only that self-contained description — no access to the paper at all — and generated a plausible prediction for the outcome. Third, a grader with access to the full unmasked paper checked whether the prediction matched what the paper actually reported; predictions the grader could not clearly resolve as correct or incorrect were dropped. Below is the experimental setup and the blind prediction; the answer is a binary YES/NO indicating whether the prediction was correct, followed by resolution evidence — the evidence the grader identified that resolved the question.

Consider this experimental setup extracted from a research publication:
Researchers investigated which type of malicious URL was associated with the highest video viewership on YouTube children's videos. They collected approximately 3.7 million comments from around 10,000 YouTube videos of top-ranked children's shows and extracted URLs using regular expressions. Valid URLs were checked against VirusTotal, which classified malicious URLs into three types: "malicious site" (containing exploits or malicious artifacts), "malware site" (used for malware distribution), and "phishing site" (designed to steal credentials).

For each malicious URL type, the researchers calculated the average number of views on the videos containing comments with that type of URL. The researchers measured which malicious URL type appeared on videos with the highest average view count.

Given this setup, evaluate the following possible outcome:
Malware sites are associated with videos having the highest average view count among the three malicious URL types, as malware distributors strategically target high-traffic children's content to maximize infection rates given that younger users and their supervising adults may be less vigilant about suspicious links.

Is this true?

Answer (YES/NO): NO